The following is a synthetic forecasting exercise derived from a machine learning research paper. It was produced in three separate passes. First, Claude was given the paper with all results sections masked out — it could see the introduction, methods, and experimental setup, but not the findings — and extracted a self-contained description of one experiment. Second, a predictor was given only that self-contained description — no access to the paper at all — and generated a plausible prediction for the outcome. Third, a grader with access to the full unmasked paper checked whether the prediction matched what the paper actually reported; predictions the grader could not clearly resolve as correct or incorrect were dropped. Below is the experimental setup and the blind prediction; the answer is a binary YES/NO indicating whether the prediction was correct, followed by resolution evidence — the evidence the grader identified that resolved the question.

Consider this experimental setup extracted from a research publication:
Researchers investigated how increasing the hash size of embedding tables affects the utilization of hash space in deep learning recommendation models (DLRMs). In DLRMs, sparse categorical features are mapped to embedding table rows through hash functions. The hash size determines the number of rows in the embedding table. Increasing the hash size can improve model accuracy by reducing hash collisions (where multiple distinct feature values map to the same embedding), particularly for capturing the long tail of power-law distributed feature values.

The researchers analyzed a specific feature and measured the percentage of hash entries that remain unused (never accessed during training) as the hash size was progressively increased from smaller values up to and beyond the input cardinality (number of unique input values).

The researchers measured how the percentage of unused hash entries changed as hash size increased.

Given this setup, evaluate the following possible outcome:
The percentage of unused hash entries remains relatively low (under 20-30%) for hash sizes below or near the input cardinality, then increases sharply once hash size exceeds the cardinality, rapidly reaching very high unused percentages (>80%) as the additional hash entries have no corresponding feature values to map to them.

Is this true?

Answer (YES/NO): NO